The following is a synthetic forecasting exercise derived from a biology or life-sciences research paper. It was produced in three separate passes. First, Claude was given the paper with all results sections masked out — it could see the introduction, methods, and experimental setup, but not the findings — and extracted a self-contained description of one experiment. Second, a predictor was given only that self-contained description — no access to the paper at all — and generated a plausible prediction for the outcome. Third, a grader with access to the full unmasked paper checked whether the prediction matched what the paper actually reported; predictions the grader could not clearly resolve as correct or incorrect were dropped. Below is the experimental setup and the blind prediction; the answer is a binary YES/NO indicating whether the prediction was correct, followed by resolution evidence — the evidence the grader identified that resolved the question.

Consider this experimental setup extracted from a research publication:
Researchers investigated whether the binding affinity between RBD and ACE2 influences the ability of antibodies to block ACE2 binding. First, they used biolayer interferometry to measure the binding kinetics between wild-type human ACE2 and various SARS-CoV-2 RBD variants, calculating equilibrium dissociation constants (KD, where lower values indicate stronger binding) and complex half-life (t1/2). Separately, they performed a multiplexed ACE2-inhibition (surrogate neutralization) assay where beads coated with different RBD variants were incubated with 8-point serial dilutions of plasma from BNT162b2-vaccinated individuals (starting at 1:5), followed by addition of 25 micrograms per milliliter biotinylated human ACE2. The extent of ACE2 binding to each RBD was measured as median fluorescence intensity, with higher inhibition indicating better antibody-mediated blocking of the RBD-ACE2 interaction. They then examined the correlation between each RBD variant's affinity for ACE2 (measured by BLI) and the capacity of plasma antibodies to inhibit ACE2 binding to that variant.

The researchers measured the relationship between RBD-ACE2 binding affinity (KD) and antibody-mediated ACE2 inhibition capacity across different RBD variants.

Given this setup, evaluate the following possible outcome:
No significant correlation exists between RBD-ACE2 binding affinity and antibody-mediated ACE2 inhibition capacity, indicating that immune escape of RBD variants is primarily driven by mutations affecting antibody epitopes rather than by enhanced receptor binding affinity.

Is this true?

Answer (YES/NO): NO